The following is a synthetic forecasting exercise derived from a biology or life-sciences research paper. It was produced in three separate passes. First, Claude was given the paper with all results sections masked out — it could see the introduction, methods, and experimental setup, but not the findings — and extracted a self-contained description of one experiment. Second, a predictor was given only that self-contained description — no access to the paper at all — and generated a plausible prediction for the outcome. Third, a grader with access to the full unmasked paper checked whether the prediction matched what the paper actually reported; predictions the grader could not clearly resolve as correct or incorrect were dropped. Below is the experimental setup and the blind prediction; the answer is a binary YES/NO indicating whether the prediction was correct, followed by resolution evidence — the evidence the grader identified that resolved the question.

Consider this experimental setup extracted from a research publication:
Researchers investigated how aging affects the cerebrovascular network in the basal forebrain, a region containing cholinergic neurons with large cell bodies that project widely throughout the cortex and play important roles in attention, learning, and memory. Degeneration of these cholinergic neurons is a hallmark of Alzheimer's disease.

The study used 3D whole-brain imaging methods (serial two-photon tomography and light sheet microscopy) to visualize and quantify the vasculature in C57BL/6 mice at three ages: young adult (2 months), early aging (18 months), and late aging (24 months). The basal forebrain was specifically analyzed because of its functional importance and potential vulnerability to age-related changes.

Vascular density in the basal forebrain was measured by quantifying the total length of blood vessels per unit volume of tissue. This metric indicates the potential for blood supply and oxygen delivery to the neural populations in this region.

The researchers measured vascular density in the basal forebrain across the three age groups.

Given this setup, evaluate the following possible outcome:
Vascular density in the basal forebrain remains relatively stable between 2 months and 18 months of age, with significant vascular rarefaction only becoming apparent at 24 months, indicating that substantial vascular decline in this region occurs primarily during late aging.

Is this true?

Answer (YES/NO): NO